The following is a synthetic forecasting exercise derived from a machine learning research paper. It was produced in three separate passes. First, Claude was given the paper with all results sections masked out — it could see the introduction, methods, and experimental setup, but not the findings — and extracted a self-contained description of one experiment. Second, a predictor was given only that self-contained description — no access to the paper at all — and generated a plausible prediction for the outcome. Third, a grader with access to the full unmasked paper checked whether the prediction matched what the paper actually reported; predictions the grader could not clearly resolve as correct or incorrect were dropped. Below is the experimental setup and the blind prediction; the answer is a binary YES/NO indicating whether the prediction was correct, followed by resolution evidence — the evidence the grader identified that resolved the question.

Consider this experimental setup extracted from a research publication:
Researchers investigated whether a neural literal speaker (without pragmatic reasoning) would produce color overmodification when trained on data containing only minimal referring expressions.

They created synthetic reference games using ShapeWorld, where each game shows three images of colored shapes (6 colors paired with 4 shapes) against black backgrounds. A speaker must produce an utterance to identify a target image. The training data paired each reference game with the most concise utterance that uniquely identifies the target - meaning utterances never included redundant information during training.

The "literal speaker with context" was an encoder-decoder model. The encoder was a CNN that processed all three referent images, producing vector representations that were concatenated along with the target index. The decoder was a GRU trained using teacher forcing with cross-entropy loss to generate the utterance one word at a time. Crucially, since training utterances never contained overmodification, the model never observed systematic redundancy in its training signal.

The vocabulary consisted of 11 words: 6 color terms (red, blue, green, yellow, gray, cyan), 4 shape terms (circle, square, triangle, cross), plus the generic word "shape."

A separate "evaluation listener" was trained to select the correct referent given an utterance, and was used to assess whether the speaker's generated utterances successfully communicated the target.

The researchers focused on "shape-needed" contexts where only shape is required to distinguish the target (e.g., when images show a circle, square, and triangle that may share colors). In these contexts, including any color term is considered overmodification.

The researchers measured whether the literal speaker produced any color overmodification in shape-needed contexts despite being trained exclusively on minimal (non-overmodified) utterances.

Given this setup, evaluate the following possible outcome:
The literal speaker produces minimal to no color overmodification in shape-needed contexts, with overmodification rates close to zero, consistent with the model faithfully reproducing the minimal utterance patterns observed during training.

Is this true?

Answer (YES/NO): NO